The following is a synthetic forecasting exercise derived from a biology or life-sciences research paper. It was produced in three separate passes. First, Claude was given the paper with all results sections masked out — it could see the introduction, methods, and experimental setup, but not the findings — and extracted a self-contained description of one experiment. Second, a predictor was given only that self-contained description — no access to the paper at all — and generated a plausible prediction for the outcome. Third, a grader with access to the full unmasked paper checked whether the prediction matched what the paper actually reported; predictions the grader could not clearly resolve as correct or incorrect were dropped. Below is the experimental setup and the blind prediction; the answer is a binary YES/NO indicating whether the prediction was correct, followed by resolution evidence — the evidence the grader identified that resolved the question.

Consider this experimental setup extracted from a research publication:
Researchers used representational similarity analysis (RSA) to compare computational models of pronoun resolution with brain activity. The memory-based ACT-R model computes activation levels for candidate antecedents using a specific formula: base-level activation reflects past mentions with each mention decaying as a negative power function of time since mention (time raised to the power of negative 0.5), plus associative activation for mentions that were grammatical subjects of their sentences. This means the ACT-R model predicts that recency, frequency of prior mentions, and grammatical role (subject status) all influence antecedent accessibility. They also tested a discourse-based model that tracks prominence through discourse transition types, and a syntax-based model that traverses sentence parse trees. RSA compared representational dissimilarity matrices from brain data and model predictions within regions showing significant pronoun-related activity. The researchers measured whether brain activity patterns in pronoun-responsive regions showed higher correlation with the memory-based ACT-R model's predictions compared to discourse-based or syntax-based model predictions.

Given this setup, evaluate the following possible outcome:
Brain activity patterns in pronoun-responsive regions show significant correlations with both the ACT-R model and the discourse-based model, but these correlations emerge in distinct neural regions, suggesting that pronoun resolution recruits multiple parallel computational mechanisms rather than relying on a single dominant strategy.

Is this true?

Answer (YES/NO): NO